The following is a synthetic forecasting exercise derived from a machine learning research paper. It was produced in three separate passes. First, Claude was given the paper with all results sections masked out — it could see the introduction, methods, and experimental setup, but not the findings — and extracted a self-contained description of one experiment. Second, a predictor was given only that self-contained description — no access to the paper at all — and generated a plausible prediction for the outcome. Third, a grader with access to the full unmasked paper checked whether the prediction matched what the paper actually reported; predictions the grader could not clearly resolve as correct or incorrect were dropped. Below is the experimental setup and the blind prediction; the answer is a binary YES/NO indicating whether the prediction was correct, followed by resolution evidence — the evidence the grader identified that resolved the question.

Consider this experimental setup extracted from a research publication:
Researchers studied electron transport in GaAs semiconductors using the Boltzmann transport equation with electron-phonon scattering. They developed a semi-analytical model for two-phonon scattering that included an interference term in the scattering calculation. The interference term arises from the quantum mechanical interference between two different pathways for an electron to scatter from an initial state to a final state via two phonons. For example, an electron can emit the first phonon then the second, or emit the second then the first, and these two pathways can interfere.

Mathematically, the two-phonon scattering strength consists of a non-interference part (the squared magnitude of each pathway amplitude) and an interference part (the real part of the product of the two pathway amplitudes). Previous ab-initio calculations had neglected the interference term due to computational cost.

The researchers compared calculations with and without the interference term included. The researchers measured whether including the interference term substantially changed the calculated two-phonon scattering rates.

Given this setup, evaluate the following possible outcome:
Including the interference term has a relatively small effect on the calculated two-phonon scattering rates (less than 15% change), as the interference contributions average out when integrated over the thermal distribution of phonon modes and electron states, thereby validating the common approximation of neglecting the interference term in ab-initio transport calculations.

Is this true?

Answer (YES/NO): YES